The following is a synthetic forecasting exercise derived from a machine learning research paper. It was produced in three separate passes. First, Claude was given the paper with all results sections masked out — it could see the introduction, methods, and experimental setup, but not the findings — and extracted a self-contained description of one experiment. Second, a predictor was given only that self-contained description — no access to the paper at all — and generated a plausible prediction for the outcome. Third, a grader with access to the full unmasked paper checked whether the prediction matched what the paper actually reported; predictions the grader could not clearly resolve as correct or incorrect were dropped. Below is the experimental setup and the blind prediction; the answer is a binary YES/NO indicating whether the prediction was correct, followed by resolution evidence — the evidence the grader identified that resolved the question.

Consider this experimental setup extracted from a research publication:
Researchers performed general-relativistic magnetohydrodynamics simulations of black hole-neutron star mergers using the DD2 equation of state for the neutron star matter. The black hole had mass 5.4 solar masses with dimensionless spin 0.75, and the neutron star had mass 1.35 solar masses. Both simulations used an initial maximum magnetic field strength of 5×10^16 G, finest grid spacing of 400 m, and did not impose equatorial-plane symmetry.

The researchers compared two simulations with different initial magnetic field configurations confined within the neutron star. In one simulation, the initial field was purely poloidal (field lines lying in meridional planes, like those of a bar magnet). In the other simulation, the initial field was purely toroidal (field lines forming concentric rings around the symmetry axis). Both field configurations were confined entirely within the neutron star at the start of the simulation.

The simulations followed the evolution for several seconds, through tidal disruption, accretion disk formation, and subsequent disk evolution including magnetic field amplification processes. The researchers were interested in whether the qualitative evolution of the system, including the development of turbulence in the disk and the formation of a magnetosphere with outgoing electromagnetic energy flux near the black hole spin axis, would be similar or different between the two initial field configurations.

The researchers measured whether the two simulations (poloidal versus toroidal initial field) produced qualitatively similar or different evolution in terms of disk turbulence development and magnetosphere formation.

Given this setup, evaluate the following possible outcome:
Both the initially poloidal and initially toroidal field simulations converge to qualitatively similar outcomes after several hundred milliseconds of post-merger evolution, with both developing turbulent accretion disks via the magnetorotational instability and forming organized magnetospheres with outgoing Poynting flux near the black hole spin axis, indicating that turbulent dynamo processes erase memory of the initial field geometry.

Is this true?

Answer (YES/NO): YES